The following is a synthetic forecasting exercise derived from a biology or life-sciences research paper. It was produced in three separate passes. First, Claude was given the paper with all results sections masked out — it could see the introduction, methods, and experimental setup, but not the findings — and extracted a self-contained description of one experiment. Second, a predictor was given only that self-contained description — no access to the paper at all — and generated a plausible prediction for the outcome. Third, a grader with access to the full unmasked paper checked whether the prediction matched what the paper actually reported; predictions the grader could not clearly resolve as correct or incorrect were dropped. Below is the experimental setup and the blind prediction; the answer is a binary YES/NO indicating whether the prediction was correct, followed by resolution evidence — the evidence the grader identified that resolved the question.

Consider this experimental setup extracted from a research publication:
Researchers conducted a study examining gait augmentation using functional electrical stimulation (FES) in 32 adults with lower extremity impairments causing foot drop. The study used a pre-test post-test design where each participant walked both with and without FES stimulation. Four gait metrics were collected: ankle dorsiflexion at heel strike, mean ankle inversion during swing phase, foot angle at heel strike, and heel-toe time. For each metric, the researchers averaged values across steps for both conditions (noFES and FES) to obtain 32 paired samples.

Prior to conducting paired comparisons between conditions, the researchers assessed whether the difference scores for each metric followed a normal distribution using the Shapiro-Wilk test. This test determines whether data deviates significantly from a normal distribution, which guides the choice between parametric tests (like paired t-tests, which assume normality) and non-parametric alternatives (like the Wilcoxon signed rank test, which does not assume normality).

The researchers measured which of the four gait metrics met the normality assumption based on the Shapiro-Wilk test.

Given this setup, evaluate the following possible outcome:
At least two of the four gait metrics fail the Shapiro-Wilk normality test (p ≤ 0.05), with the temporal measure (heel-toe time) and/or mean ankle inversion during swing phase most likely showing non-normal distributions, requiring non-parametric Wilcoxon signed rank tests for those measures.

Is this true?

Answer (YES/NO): NO